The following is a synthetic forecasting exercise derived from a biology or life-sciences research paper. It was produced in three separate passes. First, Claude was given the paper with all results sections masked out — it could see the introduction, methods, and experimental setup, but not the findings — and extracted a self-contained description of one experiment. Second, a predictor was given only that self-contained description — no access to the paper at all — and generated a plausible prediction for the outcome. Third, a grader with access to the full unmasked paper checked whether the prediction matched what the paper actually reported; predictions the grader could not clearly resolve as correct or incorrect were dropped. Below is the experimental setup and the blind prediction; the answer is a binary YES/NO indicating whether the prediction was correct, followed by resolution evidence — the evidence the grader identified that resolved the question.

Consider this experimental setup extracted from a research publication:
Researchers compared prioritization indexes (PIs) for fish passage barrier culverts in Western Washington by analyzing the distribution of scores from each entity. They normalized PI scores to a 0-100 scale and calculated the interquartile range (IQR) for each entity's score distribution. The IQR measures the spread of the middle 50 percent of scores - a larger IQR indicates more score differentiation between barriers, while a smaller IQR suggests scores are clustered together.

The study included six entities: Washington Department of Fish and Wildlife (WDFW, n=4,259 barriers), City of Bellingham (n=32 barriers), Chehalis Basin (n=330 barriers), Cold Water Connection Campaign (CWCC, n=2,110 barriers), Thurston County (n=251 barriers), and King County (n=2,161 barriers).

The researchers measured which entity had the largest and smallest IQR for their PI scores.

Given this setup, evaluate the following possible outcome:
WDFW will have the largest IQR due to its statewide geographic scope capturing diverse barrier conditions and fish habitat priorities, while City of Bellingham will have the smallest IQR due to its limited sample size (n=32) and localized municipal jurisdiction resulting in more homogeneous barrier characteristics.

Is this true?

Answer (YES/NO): NO